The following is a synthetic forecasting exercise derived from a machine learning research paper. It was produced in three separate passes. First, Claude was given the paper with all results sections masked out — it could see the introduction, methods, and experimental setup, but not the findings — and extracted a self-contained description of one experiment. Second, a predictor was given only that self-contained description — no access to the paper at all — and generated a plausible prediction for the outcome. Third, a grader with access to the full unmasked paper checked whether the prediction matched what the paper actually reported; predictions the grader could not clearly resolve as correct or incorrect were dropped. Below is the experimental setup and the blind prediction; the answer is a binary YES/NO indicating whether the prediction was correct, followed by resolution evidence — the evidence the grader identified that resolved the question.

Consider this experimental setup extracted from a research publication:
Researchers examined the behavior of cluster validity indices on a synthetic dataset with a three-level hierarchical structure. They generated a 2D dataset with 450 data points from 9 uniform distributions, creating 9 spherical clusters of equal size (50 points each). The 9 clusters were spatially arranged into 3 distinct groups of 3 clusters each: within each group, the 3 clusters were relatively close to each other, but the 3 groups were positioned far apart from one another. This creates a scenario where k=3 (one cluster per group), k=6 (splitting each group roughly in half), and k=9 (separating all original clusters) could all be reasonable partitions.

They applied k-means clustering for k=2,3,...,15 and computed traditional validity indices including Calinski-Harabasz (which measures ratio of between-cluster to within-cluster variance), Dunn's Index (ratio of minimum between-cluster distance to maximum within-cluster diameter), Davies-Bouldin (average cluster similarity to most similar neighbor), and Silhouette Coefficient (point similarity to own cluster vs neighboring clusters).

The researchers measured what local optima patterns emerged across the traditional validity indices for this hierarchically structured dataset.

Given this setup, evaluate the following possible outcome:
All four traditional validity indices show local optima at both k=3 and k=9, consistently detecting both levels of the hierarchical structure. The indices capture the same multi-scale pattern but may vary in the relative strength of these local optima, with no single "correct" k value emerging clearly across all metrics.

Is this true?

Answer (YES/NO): NO